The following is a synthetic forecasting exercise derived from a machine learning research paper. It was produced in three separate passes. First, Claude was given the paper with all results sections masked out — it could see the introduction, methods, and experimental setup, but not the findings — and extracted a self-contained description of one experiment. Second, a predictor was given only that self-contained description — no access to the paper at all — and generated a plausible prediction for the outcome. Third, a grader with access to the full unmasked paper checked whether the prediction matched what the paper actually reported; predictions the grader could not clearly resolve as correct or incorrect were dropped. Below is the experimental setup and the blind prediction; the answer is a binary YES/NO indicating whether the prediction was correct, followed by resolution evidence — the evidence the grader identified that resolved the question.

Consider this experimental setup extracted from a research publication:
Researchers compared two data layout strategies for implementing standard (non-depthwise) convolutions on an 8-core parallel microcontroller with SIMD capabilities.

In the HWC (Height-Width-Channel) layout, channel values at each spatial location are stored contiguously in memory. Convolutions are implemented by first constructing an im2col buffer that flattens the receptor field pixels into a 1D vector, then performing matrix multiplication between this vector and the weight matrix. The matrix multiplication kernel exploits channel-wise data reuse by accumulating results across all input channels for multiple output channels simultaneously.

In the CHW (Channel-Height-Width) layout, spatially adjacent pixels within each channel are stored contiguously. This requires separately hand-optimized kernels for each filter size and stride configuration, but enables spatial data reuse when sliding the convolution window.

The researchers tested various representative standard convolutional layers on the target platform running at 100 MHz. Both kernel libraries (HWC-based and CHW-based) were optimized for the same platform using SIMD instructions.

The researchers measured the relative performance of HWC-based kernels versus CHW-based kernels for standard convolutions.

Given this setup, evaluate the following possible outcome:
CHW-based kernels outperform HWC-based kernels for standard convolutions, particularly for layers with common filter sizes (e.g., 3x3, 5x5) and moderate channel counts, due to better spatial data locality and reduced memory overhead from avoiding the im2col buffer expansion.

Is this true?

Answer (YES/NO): NO